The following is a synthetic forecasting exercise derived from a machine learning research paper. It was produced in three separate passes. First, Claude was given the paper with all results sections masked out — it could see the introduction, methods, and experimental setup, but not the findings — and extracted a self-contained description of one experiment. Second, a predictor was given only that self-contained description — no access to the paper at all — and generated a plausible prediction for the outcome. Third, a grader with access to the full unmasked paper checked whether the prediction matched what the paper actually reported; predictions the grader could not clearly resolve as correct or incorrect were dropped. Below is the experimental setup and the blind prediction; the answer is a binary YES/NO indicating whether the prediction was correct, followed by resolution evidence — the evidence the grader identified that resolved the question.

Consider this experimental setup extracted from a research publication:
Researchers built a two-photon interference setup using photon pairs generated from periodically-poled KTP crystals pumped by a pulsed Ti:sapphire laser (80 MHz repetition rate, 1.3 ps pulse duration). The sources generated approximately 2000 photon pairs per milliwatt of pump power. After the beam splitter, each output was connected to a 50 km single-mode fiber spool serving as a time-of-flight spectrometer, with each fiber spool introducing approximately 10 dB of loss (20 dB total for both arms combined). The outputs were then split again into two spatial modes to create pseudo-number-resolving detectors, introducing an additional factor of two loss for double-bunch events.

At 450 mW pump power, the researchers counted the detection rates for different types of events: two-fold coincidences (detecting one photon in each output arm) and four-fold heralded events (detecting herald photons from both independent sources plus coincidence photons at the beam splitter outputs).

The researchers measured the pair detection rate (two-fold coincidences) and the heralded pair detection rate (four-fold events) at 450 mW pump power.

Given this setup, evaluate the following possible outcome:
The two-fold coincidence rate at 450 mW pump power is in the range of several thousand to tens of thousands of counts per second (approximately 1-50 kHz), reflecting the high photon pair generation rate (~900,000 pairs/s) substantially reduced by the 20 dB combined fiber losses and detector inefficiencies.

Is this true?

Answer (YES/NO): NO